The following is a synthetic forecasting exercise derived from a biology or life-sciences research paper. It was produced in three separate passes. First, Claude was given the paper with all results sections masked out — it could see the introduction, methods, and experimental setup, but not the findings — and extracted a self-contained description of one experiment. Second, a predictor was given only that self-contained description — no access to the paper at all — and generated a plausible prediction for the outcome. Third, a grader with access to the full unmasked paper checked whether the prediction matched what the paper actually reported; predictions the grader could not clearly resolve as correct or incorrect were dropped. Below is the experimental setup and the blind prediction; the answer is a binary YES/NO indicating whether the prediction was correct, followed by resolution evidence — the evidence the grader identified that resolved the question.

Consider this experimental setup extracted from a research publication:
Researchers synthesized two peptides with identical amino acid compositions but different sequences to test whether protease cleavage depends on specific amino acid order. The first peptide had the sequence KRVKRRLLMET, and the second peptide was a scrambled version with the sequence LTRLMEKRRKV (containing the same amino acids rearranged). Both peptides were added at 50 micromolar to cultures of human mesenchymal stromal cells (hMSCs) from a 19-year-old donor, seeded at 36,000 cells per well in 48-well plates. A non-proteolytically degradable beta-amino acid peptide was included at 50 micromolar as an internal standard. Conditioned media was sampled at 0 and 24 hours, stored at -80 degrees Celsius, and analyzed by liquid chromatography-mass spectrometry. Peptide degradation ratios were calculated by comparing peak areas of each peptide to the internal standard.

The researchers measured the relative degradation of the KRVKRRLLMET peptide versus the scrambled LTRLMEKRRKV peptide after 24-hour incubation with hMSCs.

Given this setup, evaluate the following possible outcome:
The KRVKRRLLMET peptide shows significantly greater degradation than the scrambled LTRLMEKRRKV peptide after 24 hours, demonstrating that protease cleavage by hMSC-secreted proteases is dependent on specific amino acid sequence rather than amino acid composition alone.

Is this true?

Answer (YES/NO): YES